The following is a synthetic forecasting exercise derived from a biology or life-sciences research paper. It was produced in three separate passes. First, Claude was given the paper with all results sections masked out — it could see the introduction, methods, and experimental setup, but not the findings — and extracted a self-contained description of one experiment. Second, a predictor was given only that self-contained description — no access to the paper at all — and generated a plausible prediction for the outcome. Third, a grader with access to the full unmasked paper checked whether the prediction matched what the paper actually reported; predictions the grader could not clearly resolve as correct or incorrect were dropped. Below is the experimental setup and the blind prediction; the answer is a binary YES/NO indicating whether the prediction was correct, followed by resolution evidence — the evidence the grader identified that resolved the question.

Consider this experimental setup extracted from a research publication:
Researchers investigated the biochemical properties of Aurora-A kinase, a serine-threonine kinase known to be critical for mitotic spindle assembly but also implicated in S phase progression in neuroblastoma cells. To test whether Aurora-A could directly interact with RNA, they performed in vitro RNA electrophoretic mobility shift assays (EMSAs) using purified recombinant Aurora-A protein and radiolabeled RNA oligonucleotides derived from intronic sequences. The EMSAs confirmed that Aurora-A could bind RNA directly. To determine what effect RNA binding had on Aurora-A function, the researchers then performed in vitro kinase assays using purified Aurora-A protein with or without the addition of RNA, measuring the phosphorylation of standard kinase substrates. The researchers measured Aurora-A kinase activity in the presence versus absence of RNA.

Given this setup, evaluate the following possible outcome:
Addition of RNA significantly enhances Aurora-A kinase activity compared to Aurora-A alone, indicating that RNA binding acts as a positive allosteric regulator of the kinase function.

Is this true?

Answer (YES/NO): NO